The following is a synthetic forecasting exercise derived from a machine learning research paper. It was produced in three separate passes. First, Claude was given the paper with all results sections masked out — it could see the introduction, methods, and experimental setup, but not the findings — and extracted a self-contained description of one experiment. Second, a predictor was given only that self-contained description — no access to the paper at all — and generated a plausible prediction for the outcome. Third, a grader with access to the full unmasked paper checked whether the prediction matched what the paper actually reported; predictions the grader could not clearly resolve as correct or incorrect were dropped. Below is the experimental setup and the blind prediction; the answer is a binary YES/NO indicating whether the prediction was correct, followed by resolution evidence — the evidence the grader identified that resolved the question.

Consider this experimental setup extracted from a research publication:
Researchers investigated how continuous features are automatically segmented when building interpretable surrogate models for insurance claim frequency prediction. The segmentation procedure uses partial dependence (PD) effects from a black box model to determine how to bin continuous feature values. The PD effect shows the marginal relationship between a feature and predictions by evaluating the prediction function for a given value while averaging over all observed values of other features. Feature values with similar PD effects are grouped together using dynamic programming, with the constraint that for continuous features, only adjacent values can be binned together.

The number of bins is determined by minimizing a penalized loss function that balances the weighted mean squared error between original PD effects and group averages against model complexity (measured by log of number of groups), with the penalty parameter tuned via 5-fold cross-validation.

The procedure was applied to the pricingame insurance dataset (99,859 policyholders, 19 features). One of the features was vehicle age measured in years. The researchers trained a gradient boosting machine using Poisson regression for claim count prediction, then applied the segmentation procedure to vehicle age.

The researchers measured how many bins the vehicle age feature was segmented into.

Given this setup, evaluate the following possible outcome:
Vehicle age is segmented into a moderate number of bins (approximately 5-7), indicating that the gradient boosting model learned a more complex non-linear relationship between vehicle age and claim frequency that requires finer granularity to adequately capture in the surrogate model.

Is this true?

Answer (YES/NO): NO